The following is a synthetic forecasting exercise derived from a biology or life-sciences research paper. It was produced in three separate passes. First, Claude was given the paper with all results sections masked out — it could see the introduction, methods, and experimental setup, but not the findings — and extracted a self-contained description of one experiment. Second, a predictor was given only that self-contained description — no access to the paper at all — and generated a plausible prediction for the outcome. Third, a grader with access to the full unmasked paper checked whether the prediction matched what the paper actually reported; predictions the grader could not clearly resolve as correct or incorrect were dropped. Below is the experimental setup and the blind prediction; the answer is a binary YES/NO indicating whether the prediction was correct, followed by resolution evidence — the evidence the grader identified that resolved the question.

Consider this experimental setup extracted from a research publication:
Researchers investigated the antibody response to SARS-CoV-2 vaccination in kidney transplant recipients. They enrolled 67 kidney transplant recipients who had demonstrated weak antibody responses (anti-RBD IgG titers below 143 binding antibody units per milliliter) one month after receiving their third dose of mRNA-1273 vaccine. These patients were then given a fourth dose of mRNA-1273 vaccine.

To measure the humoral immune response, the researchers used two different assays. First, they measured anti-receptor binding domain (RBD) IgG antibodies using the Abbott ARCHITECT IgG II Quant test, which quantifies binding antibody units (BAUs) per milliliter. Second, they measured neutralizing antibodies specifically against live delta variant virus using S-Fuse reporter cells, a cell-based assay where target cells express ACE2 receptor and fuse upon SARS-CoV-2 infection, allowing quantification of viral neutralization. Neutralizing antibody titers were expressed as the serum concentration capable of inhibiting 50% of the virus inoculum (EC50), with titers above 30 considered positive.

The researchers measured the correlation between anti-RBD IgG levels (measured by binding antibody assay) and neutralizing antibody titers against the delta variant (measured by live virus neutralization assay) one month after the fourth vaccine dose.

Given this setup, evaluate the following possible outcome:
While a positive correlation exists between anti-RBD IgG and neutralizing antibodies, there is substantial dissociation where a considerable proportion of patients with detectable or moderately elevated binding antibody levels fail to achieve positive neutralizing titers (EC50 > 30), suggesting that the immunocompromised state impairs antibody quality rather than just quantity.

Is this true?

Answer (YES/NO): NO